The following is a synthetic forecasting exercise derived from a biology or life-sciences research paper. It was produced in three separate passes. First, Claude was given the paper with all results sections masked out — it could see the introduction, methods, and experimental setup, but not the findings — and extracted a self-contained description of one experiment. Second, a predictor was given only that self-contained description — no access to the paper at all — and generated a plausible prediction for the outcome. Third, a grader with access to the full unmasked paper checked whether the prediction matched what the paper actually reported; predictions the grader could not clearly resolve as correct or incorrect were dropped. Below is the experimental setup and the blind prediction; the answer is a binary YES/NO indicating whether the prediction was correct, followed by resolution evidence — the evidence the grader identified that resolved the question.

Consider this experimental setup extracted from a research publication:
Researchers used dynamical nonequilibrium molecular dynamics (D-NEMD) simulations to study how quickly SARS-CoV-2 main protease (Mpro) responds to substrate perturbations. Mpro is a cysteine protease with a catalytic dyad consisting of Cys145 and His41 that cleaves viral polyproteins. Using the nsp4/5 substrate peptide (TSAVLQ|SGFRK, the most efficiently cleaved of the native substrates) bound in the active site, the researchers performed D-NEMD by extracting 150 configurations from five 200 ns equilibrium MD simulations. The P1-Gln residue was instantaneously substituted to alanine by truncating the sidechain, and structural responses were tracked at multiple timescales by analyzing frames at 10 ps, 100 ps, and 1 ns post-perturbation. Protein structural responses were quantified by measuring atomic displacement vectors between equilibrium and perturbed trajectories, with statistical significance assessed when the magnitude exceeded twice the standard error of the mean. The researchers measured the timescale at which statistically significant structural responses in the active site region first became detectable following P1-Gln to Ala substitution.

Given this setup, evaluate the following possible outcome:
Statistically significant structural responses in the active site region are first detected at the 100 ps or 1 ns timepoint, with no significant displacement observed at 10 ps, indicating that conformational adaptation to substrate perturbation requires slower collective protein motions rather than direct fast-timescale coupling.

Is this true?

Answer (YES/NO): NO